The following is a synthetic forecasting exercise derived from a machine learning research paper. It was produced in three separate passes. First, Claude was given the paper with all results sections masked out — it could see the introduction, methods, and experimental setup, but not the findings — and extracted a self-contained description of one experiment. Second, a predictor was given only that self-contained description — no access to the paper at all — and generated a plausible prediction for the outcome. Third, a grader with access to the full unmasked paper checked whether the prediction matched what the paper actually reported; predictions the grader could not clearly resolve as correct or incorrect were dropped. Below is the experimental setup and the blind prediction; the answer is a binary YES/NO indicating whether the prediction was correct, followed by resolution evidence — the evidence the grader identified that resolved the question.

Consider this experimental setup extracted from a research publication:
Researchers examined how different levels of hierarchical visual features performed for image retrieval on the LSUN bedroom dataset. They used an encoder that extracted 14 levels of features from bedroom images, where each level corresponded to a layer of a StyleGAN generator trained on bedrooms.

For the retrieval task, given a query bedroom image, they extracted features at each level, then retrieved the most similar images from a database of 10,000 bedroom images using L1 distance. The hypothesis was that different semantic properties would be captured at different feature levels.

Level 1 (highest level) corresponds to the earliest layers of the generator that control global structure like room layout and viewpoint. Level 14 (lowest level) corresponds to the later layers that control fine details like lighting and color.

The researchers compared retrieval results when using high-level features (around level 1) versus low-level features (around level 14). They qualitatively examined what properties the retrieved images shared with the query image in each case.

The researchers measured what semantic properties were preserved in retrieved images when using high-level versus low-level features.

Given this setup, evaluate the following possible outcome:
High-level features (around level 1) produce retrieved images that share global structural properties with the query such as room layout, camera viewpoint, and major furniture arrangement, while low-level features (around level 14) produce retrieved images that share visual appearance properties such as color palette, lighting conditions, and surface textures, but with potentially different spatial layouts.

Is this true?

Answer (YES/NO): YES